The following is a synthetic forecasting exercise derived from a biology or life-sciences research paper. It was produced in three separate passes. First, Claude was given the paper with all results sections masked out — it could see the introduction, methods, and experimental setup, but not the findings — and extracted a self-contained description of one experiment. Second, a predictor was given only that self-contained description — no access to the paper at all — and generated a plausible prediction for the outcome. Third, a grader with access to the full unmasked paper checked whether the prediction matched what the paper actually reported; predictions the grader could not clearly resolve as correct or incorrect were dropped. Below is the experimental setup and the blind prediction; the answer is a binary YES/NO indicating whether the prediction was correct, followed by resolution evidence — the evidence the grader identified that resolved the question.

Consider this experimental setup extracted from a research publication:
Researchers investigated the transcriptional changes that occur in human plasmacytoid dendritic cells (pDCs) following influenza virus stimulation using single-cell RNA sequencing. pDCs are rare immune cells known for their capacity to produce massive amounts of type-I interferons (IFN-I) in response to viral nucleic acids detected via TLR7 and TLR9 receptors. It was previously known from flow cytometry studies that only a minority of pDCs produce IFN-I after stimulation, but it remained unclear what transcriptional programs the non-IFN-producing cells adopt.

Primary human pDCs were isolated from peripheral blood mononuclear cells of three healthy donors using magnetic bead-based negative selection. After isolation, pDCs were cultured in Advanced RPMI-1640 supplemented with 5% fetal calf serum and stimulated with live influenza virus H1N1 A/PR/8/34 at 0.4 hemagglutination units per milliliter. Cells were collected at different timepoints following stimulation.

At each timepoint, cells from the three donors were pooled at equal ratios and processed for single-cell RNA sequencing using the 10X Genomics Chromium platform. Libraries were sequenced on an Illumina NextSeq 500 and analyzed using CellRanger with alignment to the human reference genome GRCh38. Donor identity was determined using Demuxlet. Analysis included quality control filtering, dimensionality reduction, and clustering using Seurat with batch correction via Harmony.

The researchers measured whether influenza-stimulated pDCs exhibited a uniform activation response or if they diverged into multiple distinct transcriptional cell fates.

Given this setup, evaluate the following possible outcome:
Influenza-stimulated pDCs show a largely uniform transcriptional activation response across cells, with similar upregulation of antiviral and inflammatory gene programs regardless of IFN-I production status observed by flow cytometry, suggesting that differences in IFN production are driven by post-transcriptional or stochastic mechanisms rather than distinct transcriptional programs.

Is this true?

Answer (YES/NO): NO